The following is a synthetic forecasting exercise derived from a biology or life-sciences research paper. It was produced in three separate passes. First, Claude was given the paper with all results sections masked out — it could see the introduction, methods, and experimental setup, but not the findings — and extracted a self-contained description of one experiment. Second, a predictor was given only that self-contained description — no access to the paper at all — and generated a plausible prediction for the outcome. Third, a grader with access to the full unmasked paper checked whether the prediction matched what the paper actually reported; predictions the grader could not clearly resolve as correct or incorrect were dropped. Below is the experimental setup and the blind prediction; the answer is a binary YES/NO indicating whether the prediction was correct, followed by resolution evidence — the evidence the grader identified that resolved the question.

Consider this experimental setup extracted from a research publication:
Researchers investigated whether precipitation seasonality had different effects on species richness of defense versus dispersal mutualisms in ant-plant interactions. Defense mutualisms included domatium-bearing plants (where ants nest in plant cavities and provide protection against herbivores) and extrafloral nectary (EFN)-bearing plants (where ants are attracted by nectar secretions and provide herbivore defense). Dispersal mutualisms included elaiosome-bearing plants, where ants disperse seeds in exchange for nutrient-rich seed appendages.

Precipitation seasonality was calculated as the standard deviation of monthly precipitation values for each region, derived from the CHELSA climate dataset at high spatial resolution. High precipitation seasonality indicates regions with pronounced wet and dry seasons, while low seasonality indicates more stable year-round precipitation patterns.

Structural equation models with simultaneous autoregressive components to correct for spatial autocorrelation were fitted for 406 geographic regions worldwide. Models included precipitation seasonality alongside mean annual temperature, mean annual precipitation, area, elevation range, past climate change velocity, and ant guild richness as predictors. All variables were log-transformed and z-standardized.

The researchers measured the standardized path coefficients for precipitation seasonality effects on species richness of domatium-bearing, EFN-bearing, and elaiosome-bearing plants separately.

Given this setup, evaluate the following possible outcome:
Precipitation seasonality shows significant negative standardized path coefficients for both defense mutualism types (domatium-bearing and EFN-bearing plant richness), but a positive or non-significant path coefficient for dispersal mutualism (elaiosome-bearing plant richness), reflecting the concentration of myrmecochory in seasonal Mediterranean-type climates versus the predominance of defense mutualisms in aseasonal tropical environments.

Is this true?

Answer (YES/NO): NO